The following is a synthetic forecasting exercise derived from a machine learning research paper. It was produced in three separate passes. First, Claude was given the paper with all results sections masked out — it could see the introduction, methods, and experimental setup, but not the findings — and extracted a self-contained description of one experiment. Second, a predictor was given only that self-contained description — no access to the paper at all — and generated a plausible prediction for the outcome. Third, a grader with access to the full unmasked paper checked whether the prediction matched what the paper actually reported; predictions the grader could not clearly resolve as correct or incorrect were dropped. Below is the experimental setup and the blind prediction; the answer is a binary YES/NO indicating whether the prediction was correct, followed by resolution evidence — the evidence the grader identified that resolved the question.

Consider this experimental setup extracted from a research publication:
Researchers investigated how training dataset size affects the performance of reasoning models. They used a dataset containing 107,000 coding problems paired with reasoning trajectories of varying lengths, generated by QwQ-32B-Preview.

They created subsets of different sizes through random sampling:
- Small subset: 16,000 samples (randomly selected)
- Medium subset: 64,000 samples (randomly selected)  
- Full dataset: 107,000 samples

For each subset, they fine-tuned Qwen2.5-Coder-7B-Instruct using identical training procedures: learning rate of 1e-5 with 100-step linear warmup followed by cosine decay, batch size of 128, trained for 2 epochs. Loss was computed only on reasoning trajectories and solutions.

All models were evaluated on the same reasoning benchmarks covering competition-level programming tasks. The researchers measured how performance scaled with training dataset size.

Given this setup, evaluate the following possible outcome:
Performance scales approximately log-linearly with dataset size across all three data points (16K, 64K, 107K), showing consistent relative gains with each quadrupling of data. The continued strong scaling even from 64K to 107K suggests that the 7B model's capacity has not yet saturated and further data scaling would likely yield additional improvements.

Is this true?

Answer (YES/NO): NO